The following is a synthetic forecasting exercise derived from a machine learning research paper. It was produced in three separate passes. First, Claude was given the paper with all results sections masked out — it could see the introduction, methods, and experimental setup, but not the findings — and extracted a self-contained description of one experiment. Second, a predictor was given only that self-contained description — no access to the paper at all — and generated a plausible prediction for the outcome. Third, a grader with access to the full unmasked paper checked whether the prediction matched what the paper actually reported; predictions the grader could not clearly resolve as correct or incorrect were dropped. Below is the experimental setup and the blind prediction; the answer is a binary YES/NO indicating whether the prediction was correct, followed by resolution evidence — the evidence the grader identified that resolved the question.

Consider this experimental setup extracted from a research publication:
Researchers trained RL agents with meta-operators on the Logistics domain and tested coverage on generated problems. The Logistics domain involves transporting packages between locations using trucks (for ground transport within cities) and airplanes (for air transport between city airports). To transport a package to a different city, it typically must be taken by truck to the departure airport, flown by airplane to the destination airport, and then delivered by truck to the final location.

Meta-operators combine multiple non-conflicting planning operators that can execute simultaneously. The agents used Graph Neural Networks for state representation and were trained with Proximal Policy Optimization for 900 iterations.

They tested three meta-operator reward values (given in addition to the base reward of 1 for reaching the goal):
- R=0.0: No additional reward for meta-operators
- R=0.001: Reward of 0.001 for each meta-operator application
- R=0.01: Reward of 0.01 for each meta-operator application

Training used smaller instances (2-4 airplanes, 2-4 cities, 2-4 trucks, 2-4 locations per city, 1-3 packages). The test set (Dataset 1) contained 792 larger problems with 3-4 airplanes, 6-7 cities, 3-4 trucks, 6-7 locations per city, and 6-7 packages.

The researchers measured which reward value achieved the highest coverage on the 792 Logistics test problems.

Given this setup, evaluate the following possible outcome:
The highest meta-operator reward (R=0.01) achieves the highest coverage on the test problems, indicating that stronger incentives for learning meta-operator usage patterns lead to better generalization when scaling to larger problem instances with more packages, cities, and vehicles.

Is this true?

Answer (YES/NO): NO